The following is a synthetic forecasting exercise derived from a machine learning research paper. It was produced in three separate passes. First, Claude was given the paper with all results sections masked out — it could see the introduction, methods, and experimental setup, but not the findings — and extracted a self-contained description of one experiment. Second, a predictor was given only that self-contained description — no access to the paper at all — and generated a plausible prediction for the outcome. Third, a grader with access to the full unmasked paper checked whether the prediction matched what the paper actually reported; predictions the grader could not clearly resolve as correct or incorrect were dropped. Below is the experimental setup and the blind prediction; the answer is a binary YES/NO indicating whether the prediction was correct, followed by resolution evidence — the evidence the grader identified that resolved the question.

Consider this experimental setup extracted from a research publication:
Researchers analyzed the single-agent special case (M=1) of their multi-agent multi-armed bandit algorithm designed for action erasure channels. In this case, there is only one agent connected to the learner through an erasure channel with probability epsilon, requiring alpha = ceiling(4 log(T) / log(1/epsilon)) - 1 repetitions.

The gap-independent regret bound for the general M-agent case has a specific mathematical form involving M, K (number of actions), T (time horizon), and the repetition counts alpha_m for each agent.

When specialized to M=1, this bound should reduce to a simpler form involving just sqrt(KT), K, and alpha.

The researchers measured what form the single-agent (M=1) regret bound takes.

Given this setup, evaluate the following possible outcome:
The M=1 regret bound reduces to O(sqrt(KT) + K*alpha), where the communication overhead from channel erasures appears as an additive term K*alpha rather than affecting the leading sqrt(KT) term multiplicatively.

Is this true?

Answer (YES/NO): YES